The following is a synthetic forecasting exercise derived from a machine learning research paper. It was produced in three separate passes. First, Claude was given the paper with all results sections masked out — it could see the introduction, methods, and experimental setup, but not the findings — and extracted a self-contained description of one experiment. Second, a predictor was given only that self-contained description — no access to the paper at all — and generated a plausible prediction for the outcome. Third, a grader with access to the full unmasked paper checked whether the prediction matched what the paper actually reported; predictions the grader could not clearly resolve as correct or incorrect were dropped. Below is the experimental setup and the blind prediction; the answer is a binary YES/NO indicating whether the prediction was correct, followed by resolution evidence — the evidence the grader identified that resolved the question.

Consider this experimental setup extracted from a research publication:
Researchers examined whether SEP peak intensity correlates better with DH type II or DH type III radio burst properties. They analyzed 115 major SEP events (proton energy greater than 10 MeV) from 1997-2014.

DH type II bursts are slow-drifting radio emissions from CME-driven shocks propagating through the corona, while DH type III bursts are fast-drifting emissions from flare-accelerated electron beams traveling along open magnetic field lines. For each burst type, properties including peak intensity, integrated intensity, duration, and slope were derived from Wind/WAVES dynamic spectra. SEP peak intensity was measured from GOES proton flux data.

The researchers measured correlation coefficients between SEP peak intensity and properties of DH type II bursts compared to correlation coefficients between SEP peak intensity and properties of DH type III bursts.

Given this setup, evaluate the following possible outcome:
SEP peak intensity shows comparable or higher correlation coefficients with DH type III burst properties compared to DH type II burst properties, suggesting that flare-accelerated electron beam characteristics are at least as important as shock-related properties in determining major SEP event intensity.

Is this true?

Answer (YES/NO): YES